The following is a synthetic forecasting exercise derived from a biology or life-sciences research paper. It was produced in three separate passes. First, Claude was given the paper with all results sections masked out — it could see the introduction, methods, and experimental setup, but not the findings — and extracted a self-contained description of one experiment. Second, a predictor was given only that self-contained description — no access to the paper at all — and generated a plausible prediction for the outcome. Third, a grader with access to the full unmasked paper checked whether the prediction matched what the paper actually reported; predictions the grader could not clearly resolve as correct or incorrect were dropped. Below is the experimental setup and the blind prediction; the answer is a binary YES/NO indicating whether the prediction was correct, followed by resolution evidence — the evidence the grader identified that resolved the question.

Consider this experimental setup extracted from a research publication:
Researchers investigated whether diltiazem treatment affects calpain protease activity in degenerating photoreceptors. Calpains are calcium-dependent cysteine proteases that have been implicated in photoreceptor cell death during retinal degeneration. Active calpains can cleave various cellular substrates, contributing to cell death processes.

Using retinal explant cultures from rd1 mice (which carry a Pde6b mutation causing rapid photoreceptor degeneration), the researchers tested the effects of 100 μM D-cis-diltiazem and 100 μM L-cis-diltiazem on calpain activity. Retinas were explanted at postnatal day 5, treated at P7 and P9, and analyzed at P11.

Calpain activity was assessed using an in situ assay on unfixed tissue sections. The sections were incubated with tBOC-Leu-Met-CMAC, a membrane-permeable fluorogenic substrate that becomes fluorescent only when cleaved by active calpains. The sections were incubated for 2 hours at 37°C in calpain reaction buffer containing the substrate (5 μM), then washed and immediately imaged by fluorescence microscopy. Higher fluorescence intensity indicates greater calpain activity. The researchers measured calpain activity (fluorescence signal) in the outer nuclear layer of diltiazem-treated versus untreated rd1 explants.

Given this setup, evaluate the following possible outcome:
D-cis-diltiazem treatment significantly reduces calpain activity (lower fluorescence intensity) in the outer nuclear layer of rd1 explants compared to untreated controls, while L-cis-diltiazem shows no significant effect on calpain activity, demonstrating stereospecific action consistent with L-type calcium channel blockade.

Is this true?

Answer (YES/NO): NO